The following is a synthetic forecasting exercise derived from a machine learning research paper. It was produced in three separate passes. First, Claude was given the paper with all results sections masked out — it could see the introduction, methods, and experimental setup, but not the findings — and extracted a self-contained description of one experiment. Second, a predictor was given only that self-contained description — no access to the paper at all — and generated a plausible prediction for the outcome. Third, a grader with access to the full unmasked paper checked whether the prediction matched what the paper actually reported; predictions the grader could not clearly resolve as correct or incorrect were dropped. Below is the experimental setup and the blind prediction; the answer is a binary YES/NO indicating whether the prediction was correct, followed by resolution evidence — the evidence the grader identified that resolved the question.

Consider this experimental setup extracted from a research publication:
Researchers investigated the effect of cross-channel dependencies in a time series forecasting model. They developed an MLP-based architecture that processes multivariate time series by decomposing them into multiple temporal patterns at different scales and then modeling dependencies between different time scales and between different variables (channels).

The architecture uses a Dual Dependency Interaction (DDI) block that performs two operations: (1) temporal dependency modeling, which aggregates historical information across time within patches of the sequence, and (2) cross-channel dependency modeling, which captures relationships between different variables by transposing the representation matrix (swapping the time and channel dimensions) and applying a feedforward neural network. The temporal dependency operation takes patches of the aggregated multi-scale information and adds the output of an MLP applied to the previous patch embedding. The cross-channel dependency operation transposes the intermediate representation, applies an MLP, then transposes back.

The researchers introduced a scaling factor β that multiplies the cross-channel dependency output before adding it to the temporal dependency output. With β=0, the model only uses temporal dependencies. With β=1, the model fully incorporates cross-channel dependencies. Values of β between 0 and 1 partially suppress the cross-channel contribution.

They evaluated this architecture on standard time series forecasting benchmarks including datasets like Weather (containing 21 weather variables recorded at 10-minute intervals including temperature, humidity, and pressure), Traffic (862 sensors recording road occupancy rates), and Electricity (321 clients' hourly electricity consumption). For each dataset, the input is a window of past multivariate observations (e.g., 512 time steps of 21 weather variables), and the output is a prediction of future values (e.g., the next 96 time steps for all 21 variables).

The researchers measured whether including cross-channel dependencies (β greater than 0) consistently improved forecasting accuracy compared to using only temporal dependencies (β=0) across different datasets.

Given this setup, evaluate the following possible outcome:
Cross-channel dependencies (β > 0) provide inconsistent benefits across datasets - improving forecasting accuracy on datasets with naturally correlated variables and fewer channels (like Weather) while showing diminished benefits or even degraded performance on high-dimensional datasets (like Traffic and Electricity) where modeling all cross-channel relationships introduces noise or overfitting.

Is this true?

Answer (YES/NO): NO